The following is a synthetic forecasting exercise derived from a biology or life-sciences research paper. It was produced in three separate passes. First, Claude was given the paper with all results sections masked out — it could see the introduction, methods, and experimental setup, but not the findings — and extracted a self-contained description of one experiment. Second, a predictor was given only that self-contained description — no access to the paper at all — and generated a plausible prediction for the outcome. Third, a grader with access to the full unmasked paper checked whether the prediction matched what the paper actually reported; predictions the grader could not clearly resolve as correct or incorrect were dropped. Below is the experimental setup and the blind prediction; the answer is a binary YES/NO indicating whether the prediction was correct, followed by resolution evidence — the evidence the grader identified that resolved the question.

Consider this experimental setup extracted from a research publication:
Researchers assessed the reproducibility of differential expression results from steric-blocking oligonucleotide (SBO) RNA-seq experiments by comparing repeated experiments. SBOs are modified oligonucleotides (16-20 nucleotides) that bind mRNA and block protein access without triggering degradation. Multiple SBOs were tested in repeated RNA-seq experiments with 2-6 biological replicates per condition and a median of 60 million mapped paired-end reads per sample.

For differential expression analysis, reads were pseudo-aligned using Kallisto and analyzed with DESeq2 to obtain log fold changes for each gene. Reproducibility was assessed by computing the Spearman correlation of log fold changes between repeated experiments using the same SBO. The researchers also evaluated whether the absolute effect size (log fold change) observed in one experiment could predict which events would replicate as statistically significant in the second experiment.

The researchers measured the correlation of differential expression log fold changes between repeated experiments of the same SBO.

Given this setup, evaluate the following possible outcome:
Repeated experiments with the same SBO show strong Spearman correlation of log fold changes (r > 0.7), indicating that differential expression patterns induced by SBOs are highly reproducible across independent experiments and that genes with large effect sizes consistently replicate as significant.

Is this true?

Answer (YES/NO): NO